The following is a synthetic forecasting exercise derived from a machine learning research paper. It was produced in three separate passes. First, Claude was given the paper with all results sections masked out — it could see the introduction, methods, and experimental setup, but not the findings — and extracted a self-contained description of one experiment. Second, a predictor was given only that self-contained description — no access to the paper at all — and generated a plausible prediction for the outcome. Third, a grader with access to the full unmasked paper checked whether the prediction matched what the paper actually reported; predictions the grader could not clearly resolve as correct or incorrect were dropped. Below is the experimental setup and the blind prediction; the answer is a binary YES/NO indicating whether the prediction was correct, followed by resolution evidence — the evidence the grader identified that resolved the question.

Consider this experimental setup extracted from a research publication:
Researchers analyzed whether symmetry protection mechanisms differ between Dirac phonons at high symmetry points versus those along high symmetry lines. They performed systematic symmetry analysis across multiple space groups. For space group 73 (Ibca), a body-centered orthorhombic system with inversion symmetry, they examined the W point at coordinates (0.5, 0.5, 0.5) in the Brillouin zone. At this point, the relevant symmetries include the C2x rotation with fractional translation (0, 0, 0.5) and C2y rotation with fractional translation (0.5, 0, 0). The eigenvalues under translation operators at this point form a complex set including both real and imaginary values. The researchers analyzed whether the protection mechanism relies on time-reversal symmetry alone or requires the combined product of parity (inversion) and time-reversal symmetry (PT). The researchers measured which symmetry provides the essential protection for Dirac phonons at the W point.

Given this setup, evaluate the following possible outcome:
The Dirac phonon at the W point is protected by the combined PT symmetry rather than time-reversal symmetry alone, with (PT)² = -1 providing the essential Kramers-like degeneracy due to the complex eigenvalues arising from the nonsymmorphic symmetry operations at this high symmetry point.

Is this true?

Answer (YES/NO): NO